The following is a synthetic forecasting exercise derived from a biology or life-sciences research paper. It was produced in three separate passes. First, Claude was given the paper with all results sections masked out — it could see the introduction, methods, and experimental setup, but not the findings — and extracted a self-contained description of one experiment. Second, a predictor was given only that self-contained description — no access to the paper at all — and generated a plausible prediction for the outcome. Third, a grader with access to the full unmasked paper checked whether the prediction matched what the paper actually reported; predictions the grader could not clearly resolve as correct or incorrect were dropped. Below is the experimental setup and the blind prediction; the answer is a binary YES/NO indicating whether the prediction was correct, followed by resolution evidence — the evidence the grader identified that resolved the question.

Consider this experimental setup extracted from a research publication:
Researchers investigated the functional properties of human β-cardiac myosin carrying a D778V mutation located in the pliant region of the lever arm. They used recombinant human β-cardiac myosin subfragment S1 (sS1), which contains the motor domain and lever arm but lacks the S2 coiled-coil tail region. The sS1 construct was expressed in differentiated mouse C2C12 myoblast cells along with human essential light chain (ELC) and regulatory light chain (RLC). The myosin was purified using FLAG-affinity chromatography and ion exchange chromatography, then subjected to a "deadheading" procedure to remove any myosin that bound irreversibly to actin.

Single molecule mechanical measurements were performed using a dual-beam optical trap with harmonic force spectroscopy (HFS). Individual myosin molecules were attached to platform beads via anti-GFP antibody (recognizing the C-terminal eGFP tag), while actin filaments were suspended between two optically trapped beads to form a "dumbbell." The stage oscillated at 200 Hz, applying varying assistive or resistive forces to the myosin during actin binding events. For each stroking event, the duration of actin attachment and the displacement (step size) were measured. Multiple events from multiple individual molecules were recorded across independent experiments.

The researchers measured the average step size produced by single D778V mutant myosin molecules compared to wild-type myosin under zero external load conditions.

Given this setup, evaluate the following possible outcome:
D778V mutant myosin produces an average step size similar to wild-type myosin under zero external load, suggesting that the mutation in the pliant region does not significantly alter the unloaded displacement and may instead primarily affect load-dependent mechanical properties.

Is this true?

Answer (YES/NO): YES